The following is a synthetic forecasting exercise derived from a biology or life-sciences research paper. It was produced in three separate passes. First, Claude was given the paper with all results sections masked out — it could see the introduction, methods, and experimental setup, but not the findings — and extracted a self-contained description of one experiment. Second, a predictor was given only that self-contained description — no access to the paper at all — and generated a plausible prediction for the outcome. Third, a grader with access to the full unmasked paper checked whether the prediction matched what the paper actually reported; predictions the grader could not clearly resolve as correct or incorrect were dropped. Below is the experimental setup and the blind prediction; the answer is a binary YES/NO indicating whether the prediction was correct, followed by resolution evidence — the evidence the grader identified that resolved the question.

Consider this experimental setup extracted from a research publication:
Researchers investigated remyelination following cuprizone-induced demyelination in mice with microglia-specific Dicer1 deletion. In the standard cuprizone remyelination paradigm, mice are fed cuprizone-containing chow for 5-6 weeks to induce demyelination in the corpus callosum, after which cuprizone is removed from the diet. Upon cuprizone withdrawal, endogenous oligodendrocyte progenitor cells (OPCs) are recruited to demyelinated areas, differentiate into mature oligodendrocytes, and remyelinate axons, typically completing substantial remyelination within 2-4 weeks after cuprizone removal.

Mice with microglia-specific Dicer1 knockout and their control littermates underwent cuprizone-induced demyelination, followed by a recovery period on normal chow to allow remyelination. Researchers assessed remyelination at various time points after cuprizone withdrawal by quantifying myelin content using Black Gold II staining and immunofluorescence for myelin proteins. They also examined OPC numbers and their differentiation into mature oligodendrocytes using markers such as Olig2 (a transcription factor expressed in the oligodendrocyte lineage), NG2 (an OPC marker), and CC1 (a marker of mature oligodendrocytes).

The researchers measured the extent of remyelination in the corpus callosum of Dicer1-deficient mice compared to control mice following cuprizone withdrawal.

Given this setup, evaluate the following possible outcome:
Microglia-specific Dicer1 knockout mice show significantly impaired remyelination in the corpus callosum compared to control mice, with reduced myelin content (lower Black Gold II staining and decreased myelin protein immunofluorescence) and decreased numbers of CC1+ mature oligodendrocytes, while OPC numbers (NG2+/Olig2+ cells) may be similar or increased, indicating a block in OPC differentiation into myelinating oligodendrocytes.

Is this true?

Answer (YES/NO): NO